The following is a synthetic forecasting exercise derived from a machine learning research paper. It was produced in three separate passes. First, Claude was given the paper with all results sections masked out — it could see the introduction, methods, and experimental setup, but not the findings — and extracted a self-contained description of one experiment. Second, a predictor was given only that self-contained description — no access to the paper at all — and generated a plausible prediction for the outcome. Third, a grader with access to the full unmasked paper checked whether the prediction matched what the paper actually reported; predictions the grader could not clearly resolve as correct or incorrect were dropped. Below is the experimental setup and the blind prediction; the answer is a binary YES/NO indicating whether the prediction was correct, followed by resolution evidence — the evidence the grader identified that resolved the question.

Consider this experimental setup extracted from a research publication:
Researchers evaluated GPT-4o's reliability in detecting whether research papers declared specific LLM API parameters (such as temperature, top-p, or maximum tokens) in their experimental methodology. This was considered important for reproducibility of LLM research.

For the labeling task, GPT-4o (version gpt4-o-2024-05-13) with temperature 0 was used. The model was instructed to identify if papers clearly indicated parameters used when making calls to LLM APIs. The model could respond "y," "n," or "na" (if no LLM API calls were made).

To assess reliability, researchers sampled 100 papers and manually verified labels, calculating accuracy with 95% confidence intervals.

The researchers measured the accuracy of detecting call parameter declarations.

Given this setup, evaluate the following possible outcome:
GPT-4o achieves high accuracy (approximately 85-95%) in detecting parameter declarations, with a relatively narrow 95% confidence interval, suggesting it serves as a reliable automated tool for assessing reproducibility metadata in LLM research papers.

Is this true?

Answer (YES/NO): NO